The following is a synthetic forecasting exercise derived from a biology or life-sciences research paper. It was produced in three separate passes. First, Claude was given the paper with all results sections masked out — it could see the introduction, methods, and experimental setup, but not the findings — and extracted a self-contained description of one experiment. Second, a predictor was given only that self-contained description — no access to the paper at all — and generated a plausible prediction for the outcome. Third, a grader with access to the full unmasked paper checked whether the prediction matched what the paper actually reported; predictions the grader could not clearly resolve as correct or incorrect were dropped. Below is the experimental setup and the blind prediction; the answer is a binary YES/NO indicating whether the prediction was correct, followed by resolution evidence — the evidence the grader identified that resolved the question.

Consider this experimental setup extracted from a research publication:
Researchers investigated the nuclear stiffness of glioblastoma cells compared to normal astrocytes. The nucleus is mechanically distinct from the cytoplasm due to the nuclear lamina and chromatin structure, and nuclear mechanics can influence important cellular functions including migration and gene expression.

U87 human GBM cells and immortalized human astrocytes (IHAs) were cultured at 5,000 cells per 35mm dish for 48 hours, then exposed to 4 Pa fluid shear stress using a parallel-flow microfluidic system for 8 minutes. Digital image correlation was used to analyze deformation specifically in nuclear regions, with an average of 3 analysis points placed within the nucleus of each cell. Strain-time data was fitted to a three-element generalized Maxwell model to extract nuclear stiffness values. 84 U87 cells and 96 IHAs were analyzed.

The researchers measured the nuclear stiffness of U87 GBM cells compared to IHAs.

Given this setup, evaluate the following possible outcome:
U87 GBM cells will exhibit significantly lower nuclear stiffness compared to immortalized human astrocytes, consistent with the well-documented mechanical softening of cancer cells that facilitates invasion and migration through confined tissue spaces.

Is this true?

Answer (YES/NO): NO